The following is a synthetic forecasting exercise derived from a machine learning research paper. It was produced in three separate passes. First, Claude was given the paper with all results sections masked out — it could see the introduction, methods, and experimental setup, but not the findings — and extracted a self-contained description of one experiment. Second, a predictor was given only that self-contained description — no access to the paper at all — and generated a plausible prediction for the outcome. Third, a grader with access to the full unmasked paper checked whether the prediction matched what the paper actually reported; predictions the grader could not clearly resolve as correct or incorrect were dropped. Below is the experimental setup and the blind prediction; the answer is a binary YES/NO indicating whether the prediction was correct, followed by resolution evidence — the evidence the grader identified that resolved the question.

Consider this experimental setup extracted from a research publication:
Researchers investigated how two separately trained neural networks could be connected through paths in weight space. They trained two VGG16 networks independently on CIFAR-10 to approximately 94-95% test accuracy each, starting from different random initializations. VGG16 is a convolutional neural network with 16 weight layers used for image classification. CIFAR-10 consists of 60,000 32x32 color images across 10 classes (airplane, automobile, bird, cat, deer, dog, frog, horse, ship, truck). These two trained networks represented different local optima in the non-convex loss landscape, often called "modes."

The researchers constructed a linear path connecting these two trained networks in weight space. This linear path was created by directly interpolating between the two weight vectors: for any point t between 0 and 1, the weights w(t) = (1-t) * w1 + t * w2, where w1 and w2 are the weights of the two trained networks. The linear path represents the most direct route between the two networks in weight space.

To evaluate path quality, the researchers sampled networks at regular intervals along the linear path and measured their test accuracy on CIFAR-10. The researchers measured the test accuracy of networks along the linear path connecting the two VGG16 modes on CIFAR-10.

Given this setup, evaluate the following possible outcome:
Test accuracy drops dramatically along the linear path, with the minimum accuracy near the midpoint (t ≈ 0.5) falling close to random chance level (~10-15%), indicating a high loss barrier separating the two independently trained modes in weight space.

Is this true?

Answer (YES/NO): YES